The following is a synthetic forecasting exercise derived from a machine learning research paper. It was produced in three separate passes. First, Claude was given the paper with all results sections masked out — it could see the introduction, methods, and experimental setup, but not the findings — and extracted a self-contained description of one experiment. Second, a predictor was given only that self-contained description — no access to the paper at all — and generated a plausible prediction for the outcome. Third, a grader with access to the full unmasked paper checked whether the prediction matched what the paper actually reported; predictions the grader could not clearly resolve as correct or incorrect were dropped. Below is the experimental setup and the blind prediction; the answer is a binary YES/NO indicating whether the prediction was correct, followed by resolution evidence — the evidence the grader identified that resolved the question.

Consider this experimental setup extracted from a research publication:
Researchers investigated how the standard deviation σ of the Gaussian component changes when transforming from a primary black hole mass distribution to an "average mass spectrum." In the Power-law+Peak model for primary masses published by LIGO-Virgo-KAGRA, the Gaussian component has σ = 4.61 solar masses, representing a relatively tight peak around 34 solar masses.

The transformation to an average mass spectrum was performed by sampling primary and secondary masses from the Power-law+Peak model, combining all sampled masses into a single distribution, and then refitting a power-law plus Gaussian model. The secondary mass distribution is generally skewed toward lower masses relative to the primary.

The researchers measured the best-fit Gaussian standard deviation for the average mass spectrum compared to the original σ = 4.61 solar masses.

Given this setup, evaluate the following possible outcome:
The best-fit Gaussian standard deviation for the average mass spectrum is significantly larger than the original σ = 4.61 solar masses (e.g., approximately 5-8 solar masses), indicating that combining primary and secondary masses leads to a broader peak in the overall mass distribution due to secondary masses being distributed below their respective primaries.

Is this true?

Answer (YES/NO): YES